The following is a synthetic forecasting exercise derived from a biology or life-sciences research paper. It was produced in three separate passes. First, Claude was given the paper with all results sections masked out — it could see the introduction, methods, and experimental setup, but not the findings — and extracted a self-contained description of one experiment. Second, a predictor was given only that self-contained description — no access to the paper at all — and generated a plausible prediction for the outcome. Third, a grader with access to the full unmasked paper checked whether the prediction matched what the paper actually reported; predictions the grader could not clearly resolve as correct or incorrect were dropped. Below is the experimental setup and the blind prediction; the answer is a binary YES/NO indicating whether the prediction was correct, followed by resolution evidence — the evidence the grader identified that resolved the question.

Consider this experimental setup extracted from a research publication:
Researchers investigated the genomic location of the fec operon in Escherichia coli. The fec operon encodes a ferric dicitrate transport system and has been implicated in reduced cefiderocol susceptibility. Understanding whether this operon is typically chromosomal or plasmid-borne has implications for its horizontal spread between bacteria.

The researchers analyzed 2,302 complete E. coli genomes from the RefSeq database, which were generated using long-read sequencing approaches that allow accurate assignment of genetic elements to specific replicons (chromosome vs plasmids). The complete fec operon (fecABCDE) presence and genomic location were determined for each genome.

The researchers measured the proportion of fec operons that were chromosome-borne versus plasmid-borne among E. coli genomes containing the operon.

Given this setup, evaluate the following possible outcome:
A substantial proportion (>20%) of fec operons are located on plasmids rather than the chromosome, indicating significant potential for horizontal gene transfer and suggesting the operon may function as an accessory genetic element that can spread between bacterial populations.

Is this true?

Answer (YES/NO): NO